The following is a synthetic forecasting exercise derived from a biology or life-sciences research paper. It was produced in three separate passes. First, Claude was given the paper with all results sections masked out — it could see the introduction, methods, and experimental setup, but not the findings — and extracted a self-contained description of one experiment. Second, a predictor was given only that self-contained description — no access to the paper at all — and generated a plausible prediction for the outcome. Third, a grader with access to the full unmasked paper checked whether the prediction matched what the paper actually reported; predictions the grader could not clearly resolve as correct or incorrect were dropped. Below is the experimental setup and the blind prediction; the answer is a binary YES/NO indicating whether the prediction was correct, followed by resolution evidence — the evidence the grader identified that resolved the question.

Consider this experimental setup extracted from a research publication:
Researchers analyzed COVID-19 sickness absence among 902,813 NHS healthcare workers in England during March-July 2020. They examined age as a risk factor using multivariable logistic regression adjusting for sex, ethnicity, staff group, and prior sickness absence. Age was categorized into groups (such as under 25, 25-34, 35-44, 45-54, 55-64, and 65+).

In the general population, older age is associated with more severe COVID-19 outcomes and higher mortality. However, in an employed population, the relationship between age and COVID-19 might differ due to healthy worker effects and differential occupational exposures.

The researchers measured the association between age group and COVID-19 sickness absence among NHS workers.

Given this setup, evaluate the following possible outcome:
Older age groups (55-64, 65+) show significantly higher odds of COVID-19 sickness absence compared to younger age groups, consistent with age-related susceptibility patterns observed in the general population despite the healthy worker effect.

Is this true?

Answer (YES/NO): NO